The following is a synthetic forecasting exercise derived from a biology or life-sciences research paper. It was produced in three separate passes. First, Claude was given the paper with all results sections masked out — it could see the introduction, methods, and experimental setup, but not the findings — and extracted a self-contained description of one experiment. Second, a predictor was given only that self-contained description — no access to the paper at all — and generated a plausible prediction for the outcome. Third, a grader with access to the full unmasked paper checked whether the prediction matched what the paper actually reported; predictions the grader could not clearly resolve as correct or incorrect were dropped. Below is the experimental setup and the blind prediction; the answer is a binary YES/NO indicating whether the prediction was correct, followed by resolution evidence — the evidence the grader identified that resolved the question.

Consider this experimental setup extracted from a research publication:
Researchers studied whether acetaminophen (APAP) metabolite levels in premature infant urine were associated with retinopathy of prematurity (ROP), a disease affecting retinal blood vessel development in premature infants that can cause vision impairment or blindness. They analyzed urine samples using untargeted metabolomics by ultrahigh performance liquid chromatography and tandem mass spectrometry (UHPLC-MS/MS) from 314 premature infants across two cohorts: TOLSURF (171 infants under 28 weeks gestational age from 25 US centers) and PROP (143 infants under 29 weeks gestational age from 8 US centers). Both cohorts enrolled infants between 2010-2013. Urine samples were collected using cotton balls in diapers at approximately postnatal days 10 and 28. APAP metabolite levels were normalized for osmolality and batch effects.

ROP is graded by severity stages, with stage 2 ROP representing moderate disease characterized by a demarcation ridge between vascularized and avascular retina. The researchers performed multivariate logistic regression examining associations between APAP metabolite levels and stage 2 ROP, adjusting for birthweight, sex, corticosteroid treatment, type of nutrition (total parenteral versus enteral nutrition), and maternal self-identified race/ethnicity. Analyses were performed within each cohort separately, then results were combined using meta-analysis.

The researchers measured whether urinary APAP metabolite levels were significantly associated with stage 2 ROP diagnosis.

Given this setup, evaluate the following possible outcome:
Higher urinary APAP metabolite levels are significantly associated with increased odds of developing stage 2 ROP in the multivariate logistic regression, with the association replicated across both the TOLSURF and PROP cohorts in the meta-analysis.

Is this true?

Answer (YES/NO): NO